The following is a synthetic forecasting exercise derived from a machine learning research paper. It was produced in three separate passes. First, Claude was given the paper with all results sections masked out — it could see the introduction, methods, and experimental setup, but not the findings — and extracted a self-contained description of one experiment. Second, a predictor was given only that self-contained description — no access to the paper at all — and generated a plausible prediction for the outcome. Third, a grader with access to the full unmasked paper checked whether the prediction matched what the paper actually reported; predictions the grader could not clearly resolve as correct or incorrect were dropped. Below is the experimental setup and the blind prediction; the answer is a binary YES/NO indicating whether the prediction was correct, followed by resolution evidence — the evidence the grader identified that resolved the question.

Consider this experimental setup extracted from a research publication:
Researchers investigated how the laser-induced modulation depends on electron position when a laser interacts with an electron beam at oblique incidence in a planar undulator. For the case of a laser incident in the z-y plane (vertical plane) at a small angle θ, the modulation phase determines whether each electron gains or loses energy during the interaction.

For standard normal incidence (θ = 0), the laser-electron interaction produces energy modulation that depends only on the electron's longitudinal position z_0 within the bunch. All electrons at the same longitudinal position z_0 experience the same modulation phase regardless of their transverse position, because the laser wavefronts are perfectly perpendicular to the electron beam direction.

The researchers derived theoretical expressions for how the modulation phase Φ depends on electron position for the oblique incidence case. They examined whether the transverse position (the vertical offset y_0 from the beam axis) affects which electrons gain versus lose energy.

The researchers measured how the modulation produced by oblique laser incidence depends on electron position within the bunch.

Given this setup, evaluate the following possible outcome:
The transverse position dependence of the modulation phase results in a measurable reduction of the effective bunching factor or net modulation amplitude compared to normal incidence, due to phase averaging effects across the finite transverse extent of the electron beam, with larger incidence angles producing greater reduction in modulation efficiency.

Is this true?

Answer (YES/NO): YES